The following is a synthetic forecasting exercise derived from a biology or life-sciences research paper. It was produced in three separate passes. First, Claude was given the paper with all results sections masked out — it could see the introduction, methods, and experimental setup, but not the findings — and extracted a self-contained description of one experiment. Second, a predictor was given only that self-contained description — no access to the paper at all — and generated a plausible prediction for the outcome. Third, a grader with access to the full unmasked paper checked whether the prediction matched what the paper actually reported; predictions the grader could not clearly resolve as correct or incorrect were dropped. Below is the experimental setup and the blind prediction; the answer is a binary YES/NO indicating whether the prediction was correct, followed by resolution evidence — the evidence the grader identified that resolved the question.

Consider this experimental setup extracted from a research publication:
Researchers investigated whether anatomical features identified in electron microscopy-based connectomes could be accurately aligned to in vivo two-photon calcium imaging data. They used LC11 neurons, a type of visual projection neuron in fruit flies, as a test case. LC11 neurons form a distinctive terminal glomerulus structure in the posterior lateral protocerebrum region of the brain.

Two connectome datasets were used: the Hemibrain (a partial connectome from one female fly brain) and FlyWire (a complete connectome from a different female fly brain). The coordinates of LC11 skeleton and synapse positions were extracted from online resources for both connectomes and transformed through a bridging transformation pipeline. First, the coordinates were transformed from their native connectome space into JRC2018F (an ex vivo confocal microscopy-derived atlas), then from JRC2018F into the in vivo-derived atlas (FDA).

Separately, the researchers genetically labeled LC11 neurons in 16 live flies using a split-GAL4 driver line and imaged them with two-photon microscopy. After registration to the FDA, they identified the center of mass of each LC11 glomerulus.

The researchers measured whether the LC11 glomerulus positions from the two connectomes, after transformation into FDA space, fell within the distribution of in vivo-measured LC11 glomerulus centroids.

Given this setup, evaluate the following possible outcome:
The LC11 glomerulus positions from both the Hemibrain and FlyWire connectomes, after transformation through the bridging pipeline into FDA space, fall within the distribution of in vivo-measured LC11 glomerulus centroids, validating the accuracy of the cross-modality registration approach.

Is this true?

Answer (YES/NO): YES